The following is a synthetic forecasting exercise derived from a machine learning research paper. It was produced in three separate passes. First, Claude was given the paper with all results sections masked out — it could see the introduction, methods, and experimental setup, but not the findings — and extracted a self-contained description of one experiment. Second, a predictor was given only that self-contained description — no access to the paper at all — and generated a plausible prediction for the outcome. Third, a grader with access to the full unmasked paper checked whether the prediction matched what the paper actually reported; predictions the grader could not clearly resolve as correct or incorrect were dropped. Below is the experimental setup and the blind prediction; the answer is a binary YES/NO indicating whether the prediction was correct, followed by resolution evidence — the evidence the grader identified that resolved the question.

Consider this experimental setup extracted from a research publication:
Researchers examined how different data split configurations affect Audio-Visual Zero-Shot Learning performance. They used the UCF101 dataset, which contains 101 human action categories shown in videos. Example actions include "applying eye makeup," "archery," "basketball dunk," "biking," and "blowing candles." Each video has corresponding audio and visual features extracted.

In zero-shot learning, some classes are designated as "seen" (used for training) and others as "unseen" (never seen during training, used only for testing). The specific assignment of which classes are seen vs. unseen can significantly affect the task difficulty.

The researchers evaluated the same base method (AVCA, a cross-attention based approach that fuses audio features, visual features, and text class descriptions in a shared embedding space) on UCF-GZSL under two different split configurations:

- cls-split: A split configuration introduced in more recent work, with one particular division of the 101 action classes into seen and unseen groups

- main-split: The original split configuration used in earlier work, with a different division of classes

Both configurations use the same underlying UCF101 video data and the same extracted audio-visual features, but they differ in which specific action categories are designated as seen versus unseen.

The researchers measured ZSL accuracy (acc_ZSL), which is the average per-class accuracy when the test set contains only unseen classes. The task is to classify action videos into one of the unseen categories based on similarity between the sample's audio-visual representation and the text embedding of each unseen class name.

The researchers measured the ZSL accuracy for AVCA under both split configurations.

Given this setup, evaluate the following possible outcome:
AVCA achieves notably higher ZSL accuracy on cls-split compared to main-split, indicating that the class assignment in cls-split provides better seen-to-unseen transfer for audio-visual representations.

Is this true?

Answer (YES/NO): YES